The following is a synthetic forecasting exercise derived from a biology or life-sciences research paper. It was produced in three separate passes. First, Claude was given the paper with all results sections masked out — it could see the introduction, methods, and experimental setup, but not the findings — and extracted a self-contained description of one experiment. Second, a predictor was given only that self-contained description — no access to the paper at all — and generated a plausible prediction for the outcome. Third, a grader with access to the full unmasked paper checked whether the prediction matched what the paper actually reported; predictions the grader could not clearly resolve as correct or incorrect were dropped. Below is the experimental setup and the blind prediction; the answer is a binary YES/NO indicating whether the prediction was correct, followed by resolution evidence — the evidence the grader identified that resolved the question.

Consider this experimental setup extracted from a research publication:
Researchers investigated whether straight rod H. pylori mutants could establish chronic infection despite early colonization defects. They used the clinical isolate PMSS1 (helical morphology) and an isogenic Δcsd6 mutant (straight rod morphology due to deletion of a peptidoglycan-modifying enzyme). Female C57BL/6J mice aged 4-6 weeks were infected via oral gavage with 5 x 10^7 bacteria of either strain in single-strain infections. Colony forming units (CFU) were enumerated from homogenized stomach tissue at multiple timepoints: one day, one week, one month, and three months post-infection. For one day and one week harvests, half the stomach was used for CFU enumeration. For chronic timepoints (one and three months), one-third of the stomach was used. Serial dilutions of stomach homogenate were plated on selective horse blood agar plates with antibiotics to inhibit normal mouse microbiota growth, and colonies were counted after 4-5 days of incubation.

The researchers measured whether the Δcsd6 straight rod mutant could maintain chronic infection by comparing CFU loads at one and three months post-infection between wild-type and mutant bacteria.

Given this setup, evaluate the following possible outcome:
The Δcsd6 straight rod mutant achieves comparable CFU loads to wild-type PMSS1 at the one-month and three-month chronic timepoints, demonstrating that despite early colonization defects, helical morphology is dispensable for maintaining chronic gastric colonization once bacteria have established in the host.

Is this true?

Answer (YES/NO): YES